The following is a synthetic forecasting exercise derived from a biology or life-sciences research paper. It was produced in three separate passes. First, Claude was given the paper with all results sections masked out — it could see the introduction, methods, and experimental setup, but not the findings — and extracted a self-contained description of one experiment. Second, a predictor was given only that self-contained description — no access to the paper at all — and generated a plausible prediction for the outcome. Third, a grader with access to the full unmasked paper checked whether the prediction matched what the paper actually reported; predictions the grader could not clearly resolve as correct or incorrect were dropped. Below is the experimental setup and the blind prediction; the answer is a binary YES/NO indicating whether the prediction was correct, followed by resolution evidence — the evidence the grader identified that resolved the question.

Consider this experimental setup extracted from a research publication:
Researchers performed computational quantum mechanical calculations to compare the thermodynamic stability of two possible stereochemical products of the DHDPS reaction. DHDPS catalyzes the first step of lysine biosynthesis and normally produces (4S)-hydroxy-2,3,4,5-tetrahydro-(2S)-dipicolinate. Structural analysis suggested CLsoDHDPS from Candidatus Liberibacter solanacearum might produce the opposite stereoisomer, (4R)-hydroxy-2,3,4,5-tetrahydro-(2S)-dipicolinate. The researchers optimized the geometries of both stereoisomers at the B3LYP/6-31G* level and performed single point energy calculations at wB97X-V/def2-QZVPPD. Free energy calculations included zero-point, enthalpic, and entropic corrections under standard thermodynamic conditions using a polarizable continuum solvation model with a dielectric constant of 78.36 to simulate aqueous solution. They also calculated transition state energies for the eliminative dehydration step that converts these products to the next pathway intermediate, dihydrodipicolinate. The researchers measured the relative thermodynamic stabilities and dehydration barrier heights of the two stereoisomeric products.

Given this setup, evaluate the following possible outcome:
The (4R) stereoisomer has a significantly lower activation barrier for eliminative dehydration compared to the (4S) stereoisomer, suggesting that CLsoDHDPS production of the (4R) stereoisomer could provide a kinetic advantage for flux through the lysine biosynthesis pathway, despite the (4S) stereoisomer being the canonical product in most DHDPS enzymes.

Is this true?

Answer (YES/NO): NO